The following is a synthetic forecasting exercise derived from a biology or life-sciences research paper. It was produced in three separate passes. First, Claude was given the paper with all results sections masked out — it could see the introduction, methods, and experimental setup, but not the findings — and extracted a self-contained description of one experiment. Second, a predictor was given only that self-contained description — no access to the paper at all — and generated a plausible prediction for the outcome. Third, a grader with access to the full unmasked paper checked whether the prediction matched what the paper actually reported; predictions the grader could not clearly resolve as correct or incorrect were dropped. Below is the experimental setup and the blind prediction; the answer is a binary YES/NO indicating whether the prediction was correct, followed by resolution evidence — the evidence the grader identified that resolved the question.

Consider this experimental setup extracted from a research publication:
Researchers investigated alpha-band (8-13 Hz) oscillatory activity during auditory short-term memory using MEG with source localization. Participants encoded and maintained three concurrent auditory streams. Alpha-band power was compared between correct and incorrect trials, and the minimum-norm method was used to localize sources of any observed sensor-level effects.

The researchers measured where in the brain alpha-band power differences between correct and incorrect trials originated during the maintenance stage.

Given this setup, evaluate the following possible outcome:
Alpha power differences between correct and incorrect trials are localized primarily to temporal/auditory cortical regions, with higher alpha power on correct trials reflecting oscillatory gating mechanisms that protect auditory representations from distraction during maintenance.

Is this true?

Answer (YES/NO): NO